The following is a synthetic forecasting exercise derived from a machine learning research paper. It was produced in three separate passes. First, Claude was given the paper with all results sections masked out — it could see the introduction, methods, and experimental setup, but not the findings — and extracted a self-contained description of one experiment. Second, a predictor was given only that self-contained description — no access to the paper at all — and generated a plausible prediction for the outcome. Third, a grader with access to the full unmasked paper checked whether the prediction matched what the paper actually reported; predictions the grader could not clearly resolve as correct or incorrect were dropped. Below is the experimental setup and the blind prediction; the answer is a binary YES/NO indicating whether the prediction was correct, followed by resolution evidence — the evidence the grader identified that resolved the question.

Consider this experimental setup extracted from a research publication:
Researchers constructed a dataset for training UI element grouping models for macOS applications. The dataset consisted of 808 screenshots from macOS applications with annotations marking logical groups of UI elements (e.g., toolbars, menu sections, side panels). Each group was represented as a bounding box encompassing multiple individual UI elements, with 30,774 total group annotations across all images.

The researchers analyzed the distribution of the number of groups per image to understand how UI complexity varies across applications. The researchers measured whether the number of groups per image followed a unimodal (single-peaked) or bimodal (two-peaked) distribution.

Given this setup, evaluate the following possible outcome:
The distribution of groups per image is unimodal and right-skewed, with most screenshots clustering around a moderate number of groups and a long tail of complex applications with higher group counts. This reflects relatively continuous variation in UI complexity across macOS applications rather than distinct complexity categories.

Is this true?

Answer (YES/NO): NO